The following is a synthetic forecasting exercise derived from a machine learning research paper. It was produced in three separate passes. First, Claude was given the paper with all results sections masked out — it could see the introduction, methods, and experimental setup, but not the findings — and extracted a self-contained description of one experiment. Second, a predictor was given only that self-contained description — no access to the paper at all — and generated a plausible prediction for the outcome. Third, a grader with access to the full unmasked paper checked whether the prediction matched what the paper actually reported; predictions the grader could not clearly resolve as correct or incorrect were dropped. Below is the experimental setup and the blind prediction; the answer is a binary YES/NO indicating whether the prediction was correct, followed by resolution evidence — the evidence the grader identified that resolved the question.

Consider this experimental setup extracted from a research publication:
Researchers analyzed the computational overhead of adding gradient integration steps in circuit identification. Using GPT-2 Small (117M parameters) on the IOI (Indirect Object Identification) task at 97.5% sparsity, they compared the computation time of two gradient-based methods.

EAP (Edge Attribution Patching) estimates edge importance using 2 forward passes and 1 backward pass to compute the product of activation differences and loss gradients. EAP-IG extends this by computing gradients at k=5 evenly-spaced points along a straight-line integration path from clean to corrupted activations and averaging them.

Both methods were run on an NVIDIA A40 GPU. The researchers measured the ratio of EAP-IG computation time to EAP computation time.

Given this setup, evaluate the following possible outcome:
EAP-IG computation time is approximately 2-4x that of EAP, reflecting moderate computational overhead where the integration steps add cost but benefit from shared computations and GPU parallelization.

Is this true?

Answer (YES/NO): YES